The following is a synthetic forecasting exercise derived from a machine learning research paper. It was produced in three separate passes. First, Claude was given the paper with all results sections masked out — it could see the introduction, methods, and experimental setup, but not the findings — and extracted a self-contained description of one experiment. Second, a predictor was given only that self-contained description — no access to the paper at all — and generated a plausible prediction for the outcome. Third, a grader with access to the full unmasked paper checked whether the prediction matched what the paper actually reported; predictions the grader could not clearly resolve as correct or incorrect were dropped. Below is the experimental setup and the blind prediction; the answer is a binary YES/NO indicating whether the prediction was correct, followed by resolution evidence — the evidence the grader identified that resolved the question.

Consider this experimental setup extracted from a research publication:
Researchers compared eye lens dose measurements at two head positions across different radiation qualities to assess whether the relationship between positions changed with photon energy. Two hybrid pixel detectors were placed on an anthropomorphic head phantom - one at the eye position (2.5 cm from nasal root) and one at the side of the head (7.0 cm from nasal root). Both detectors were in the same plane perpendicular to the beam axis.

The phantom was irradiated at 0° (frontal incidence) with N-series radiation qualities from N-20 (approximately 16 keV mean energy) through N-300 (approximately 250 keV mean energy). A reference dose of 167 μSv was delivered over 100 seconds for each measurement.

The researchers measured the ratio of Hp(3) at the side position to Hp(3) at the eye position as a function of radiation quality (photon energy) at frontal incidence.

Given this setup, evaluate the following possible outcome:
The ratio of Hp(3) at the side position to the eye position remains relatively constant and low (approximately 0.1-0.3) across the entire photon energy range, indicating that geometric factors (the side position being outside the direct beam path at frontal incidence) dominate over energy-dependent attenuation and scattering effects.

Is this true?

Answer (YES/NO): NO